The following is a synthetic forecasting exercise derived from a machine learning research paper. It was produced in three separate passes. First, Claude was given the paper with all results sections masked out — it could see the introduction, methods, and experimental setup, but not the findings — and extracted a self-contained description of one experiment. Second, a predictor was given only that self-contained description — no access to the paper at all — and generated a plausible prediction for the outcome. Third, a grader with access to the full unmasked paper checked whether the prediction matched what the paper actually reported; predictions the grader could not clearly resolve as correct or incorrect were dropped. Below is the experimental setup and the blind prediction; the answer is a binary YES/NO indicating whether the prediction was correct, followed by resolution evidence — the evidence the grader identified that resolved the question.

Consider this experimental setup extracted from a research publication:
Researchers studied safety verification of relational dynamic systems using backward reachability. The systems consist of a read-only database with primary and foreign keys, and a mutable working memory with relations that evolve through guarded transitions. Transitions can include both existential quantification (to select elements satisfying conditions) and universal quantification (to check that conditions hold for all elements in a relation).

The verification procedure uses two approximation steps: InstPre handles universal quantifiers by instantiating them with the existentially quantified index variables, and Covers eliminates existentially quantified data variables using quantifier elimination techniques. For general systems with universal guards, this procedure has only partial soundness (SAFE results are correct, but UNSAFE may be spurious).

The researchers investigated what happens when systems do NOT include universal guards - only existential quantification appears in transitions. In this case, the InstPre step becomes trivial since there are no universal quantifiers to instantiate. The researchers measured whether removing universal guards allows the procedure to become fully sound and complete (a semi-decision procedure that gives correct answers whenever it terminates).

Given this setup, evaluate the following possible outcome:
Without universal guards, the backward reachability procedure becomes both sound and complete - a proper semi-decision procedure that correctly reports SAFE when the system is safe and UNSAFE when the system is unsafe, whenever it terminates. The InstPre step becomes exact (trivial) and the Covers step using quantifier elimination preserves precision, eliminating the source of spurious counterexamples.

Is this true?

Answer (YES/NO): YES